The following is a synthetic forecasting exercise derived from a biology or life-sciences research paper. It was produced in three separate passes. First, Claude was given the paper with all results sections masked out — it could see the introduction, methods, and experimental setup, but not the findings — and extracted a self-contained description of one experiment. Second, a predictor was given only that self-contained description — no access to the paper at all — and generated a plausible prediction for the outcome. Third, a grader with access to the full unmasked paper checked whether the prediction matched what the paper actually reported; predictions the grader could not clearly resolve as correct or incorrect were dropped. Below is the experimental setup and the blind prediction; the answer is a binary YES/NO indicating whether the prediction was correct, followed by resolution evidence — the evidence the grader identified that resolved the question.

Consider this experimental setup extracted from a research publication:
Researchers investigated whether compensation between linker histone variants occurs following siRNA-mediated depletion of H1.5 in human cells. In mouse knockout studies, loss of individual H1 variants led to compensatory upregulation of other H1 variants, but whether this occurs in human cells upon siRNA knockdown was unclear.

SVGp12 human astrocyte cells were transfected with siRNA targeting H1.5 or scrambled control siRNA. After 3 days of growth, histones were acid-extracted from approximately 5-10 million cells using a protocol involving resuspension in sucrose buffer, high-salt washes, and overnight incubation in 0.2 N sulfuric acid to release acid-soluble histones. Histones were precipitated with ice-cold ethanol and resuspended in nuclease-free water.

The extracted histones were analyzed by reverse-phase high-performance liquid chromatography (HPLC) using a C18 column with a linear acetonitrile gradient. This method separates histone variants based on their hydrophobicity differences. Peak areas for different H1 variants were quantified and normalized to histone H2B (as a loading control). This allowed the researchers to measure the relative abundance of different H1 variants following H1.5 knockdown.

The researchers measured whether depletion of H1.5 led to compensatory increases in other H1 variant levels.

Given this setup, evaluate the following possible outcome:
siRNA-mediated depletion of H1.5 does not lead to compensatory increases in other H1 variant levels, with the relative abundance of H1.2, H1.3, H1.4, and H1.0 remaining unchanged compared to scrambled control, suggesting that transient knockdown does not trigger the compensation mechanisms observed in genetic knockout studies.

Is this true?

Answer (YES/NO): YES